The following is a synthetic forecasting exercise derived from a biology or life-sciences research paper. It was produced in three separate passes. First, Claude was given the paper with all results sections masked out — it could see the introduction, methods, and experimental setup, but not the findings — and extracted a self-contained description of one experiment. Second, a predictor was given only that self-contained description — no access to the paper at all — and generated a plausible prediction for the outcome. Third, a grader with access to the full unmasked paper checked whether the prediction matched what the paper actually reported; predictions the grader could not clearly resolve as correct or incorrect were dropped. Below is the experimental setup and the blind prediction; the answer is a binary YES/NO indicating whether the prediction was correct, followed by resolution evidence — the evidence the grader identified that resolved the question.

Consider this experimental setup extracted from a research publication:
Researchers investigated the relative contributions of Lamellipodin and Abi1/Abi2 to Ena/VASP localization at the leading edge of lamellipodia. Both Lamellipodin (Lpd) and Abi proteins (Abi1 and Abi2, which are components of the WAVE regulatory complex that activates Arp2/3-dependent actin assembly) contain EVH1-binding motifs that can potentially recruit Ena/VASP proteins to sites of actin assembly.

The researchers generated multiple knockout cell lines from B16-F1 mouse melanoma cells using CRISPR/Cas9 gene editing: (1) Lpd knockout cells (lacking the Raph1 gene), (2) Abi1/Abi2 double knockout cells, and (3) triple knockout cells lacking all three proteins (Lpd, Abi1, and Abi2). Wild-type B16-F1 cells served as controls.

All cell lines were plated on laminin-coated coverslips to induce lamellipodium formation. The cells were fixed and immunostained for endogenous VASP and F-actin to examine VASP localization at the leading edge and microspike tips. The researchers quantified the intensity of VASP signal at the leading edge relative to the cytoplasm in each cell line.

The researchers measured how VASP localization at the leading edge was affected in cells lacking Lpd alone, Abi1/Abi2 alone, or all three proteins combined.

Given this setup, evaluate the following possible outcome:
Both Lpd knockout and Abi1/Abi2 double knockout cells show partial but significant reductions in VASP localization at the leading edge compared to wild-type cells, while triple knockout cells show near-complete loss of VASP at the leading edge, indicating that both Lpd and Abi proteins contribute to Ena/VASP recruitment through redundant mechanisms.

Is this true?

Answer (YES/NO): NO